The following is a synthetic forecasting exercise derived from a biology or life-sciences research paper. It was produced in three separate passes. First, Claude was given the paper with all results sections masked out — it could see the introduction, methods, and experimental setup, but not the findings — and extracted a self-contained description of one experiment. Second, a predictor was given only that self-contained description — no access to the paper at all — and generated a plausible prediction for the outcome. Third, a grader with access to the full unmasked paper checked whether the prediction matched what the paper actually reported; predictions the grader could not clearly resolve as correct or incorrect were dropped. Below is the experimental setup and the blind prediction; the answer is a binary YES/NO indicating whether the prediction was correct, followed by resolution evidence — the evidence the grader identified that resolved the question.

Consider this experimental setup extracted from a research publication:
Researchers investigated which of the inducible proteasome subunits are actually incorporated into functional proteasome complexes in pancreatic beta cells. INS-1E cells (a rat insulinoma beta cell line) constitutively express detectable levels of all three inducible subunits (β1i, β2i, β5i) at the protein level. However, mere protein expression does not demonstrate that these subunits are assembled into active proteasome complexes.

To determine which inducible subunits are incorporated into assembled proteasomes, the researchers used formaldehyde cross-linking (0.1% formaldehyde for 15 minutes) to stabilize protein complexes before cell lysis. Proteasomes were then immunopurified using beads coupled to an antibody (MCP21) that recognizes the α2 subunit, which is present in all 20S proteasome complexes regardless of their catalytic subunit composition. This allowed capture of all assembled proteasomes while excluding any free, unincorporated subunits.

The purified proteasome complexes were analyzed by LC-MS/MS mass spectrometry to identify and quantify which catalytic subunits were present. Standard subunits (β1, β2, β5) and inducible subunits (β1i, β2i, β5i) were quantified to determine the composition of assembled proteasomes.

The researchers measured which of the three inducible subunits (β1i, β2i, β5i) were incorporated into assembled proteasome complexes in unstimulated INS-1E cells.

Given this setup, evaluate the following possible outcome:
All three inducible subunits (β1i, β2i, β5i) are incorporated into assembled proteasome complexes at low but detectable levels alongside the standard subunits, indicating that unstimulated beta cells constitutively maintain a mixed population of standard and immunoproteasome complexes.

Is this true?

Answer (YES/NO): NO